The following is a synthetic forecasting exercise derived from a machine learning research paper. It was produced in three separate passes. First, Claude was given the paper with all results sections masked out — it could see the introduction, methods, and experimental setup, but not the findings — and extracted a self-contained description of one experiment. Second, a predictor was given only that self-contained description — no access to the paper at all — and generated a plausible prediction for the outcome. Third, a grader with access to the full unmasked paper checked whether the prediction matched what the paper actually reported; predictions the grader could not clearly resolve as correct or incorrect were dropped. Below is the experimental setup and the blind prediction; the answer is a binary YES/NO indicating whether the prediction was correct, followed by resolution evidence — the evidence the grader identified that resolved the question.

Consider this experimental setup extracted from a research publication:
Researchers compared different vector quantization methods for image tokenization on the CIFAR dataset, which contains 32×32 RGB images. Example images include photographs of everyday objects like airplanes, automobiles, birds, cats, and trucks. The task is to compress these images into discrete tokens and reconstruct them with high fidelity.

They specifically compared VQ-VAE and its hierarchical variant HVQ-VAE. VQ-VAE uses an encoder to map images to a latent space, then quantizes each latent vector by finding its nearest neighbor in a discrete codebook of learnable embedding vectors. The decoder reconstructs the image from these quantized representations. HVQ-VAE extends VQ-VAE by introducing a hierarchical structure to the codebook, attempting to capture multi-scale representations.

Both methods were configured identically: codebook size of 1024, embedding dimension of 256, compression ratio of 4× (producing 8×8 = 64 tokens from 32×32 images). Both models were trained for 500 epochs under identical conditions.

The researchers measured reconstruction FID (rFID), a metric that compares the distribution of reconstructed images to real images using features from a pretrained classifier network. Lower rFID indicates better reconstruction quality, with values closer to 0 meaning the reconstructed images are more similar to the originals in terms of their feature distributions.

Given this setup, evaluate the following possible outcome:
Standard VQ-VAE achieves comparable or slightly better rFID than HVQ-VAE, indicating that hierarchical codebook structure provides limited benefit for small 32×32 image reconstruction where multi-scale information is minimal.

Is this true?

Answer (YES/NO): YES